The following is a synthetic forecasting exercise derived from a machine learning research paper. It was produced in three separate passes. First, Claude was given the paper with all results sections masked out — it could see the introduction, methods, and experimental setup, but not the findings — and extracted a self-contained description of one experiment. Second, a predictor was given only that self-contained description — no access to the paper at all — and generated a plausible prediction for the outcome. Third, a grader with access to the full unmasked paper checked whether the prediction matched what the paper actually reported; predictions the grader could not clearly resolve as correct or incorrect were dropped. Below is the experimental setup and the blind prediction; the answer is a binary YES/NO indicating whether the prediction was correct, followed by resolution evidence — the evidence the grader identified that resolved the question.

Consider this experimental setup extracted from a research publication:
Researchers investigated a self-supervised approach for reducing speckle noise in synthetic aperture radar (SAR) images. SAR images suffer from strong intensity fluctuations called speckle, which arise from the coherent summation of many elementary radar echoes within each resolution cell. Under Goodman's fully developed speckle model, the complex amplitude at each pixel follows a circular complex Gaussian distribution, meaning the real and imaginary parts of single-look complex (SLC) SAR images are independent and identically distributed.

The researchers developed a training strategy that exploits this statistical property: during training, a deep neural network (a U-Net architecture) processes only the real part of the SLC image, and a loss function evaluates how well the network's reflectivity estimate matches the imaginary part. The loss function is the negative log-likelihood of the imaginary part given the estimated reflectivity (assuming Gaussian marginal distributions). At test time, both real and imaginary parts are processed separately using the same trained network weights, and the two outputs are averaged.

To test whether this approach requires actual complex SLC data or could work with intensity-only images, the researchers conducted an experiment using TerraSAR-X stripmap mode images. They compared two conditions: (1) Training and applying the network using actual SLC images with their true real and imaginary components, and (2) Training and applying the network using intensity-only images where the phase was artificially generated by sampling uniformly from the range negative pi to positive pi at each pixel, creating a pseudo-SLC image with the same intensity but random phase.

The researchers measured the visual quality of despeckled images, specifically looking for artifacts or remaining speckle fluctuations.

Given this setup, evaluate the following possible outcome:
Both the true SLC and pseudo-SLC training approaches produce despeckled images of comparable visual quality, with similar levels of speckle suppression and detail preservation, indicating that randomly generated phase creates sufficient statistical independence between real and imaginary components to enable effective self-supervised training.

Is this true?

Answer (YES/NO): NO